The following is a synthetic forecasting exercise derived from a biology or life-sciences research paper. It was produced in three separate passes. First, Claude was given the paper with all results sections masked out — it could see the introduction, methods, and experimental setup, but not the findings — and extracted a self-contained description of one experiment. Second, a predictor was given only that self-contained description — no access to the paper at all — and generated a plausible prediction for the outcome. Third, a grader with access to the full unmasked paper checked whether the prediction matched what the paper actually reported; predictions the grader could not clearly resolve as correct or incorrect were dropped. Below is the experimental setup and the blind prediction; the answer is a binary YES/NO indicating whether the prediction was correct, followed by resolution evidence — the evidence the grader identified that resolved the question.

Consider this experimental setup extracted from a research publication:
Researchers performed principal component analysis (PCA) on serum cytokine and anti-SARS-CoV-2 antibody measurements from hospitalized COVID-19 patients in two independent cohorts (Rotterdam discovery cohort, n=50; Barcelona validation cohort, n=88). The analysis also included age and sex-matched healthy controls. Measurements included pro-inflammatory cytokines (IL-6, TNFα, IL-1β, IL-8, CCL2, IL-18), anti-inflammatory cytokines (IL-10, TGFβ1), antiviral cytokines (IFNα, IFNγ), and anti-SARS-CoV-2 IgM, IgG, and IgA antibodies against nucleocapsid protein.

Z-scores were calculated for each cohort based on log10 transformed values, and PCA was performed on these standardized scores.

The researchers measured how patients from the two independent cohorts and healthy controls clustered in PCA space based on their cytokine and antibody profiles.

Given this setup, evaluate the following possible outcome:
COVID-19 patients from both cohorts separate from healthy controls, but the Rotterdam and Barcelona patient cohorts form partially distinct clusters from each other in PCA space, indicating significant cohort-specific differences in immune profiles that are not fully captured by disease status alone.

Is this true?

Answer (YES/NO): NO